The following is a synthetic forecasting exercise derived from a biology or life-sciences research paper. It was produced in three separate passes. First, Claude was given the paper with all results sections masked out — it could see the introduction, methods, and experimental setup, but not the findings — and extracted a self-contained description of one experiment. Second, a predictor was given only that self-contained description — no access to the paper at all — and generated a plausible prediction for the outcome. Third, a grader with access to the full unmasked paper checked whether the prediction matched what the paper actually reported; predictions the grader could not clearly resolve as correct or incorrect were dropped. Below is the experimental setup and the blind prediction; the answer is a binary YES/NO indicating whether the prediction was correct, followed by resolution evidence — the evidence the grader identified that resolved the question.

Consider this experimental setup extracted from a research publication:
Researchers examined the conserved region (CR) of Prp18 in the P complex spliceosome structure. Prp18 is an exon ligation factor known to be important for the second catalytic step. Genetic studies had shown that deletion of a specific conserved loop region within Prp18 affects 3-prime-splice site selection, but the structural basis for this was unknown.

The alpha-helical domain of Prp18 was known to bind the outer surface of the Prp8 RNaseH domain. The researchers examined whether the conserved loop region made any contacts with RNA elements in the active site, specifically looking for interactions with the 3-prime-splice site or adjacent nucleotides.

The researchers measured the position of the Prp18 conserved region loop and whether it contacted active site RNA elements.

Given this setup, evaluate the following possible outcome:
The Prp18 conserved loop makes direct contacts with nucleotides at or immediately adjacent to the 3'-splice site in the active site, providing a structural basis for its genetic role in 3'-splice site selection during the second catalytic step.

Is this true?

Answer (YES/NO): YES